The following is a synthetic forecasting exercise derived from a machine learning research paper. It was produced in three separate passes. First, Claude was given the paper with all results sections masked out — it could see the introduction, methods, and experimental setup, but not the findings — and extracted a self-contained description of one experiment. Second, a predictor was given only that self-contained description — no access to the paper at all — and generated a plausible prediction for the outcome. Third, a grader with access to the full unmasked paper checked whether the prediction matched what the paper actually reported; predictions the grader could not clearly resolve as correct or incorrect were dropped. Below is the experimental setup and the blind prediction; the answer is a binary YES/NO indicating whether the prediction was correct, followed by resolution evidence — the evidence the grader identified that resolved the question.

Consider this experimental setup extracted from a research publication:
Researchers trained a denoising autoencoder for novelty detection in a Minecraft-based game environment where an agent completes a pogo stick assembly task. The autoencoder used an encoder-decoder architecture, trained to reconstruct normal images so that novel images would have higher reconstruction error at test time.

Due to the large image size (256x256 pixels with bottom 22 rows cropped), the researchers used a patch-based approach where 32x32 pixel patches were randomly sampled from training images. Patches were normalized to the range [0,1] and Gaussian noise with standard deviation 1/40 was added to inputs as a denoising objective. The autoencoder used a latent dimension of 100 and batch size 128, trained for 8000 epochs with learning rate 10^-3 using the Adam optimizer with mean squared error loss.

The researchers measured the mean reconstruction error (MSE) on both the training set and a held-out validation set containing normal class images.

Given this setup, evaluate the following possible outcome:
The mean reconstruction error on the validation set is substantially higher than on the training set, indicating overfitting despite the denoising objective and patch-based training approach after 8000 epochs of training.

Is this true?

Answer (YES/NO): YES